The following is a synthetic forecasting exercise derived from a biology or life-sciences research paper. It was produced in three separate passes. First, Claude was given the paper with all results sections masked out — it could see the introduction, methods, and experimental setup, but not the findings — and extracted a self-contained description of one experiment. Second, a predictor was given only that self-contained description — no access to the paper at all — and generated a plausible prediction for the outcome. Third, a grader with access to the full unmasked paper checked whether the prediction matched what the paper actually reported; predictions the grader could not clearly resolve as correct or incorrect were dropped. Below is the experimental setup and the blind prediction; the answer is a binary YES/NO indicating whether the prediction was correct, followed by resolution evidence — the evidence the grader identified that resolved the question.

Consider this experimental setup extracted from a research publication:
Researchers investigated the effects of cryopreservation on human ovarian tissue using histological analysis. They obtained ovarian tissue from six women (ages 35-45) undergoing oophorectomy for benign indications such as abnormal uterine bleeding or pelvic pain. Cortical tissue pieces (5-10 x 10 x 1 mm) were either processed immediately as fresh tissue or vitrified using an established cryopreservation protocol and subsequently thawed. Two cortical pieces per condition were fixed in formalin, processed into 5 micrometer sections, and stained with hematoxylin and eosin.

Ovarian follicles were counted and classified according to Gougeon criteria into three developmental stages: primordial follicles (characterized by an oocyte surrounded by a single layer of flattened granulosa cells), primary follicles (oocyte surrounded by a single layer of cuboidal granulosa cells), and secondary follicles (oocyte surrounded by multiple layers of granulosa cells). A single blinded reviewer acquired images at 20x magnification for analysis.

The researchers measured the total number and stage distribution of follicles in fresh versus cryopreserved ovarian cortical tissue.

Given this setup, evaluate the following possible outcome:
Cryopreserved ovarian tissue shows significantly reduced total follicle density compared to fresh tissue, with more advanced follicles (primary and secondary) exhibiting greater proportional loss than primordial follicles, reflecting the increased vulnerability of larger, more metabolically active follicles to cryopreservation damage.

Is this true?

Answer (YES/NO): NO